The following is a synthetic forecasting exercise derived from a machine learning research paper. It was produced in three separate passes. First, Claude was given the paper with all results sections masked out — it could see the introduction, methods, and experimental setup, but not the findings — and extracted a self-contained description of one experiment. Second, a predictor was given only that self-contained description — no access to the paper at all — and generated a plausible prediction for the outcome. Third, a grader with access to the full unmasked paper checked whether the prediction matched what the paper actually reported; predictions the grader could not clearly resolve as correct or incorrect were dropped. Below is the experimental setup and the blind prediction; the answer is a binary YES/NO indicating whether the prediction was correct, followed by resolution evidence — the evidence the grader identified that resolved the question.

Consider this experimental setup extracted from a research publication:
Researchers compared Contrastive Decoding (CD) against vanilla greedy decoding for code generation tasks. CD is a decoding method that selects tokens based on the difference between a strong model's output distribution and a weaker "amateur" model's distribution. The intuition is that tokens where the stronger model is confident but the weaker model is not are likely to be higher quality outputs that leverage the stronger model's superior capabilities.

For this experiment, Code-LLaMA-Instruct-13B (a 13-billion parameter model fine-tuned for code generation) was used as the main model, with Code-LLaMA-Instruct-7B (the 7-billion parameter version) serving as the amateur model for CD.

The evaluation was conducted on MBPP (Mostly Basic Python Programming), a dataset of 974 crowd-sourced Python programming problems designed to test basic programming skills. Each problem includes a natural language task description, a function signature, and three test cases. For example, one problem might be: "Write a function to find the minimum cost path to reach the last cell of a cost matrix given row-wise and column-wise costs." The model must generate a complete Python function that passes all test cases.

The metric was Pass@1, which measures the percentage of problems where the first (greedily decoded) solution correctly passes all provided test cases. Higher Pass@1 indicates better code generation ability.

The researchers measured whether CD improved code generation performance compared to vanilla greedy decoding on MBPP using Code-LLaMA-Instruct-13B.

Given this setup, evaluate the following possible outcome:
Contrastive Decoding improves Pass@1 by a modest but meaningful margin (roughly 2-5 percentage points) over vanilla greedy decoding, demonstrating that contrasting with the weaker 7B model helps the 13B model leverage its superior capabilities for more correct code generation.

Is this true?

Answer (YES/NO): NO